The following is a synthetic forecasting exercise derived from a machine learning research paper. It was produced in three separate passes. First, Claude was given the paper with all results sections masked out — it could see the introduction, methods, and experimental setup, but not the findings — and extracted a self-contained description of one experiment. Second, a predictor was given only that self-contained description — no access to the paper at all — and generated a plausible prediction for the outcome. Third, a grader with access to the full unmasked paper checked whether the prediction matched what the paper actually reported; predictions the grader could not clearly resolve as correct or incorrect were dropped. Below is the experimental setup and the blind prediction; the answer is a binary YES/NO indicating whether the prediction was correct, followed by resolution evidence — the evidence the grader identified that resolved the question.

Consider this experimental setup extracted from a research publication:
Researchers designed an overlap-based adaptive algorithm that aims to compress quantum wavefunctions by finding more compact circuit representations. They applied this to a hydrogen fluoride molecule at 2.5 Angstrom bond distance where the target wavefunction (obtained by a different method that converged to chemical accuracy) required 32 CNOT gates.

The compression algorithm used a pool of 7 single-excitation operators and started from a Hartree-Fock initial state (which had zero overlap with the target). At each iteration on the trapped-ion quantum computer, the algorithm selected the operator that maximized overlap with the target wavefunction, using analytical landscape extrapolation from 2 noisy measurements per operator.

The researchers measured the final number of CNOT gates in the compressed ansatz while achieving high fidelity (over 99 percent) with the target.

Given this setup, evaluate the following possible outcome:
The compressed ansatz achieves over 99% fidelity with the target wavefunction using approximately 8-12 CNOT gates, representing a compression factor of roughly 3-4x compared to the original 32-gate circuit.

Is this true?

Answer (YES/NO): NO